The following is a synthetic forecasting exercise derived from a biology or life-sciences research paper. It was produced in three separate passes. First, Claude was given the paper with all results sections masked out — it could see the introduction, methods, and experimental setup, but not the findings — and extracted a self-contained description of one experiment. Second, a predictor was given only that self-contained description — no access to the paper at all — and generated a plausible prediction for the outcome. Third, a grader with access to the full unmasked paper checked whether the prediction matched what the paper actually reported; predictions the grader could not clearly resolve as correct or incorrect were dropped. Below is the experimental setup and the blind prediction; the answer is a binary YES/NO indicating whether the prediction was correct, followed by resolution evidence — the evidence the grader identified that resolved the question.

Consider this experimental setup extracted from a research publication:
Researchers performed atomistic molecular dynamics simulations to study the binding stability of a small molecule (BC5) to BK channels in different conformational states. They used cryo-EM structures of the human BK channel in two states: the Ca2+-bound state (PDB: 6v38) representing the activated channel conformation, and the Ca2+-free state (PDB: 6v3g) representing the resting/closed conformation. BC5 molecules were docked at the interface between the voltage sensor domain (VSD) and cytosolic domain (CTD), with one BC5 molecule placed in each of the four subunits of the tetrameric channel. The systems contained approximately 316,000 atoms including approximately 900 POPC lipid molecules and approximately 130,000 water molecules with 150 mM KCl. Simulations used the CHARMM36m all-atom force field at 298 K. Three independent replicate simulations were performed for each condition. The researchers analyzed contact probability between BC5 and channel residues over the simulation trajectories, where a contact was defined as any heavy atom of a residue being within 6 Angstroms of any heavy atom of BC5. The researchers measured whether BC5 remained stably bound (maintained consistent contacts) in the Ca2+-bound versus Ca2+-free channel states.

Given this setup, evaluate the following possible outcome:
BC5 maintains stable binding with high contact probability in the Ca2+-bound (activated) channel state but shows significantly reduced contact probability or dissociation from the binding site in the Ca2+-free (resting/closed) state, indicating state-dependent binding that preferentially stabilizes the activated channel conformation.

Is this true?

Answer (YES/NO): NO